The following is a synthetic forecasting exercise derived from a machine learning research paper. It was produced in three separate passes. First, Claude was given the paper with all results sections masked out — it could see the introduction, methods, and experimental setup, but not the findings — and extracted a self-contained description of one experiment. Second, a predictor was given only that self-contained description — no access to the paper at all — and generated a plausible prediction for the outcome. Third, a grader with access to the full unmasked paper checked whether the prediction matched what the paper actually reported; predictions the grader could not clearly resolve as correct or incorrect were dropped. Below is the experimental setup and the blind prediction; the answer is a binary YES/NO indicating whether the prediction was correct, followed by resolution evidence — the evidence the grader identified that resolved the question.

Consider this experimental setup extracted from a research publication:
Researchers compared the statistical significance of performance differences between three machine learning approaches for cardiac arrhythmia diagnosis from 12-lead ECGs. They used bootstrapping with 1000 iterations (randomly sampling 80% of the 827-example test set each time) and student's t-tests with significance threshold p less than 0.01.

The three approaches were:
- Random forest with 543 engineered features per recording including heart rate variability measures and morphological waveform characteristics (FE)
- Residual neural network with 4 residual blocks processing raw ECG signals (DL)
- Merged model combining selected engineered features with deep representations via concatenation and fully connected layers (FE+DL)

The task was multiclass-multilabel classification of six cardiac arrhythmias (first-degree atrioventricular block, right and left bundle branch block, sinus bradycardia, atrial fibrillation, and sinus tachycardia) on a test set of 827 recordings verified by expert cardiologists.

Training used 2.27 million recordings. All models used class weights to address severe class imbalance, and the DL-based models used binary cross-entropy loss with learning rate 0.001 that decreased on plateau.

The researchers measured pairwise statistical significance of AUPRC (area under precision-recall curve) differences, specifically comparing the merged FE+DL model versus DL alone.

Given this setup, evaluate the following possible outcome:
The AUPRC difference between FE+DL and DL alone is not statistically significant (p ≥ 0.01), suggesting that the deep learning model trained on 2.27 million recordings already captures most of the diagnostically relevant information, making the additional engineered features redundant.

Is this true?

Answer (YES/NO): NO